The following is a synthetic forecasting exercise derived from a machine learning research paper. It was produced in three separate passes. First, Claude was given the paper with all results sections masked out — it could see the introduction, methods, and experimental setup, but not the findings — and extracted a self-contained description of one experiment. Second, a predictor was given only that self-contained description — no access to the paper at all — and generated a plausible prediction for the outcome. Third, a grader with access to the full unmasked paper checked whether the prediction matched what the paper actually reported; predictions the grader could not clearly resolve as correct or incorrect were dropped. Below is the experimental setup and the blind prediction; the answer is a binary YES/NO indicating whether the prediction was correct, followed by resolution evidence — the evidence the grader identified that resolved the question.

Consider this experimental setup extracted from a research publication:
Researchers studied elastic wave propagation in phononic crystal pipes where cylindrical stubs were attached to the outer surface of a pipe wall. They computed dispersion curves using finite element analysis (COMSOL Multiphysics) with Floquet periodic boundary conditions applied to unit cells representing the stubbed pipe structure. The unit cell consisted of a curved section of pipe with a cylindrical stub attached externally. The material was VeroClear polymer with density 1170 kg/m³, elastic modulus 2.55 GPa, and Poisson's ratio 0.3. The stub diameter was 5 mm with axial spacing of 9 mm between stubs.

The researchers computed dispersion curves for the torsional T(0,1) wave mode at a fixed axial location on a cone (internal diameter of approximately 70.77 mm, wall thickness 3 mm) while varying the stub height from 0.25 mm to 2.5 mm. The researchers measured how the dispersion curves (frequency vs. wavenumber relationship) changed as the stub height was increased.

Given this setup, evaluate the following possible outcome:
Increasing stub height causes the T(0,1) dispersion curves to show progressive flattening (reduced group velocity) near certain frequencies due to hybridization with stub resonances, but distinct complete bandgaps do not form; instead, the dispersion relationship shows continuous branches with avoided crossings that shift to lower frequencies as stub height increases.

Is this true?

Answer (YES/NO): NO